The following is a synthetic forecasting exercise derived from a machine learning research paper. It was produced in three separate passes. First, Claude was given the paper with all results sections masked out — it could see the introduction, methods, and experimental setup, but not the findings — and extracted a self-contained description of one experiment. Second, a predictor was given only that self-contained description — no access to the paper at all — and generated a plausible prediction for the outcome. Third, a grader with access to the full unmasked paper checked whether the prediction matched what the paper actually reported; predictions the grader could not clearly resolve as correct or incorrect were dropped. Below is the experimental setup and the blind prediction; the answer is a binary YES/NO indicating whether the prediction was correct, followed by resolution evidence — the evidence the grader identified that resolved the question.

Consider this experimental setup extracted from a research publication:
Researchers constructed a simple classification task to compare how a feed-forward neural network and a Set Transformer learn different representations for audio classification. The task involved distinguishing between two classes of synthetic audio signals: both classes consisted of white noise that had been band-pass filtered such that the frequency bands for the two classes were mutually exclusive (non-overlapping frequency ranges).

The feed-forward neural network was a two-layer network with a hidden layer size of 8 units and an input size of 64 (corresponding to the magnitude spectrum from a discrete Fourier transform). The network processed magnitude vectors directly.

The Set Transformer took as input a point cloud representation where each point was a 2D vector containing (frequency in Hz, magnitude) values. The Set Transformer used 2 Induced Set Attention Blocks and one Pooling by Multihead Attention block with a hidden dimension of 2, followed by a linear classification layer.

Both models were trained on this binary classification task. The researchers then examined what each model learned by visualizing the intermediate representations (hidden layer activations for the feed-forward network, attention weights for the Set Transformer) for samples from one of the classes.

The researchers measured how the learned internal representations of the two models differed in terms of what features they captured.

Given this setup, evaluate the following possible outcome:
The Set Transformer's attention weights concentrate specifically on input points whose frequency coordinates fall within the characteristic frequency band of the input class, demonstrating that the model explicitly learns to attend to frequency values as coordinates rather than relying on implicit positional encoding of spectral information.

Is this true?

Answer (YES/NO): YES